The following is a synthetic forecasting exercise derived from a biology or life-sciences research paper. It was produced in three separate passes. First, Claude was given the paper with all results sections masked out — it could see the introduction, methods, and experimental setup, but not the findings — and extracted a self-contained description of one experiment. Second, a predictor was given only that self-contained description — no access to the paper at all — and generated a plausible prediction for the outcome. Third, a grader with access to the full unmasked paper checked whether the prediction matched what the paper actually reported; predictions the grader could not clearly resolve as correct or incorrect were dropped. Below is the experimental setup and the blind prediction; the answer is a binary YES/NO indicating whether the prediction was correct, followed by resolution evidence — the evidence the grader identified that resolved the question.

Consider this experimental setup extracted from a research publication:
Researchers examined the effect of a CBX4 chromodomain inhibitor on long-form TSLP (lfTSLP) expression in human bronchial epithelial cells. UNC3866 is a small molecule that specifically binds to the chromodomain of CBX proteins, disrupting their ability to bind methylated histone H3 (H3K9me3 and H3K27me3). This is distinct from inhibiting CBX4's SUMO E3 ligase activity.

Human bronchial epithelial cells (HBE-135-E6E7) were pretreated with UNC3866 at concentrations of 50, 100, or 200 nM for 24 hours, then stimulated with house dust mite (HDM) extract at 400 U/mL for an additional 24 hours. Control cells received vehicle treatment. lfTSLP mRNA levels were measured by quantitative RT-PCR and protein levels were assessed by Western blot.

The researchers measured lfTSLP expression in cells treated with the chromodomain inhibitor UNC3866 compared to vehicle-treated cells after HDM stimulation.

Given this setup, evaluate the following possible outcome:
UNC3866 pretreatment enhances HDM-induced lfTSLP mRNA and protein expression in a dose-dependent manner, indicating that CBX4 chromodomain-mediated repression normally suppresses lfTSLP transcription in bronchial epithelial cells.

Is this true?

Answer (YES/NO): NO